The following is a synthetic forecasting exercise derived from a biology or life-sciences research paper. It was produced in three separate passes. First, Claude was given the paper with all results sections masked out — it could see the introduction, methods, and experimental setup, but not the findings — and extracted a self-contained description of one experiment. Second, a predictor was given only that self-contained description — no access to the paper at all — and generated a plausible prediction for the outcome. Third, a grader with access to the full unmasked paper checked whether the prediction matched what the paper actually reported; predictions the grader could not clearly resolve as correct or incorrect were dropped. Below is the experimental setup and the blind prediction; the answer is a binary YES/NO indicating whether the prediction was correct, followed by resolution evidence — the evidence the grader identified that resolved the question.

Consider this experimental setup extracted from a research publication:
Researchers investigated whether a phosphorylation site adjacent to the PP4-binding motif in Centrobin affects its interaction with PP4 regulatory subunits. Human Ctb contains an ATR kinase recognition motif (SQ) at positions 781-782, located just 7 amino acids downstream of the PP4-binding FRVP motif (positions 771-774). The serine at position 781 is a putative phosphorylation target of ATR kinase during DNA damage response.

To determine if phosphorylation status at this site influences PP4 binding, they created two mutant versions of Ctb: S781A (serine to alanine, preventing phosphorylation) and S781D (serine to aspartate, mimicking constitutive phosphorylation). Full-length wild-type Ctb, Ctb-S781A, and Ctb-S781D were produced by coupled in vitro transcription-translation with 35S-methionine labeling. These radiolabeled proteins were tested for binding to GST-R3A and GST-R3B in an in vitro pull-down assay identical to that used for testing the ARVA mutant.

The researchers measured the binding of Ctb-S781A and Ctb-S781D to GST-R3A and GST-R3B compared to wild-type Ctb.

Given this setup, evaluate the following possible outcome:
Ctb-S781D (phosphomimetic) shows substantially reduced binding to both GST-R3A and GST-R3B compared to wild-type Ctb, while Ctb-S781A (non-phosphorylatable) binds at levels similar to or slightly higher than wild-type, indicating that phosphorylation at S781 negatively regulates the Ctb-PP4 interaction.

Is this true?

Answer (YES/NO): NO